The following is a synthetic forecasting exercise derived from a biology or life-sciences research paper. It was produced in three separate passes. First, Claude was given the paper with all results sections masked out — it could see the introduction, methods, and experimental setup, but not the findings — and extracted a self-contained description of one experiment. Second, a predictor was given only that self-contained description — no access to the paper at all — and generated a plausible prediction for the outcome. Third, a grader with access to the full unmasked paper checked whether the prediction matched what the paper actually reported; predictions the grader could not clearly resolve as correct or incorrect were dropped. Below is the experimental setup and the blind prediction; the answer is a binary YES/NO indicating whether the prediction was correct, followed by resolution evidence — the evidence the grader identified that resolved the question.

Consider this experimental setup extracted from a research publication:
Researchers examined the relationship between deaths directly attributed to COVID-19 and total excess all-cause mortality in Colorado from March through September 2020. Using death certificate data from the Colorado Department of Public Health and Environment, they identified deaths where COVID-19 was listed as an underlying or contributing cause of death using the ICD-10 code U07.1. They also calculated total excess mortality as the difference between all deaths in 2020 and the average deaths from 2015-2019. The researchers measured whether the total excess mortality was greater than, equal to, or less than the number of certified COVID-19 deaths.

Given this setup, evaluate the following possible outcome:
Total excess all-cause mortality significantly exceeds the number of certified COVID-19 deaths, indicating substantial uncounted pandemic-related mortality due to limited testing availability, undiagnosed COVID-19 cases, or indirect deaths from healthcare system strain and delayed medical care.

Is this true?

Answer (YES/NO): YES